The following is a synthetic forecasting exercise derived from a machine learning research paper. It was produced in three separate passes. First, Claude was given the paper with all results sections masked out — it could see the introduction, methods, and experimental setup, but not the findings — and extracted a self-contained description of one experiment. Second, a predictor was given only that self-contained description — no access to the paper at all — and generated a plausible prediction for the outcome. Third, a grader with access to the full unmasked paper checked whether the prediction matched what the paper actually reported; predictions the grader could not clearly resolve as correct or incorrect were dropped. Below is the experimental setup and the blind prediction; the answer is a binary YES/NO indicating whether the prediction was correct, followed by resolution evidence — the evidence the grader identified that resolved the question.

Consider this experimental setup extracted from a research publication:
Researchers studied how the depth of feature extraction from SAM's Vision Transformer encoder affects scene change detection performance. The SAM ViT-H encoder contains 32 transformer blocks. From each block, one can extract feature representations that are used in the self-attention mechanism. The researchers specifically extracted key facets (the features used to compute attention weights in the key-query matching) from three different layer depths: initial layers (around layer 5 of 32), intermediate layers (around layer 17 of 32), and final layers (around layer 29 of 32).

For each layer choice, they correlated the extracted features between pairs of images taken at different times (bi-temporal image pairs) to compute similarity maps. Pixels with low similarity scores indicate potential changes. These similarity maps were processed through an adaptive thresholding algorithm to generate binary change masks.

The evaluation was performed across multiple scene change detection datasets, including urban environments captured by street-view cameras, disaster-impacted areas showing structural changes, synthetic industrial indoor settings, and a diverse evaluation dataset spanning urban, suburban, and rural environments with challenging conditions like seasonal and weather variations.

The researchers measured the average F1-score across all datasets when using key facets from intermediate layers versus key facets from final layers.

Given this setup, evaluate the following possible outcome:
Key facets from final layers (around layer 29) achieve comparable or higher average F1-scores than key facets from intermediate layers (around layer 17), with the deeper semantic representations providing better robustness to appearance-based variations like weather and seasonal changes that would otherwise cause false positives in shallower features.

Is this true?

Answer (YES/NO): NO